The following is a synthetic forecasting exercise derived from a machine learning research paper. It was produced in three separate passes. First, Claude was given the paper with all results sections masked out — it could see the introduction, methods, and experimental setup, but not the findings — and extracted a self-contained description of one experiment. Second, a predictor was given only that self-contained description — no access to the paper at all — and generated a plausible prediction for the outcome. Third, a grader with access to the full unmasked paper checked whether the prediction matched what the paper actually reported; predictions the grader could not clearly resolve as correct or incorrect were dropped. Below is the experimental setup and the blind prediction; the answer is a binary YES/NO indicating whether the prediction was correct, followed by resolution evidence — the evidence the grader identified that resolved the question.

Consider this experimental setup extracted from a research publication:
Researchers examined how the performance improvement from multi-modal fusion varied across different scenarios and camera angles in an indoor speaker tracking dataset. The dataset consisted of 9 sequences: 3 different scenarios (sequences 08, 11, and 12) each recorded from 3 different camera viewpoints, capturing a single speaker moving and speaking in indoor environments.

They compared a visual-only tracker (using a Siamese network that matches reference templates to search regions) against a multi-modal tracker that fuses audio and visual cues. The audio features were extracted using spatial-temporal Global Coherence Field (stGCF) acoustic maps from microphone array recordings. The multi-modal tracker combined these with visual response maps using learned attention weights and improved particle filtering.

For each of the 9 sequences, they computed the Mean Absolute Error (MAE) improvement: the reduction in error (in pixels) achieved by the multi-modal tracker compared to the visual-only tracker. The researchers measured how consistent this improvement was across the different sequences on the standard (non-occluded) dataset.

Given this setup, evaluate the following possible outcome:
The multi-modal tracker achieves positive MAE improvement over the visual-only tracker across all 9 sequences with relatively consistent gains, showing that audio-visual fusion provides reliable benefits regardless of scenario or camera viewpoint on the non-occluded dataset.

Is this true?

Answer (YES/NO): NO